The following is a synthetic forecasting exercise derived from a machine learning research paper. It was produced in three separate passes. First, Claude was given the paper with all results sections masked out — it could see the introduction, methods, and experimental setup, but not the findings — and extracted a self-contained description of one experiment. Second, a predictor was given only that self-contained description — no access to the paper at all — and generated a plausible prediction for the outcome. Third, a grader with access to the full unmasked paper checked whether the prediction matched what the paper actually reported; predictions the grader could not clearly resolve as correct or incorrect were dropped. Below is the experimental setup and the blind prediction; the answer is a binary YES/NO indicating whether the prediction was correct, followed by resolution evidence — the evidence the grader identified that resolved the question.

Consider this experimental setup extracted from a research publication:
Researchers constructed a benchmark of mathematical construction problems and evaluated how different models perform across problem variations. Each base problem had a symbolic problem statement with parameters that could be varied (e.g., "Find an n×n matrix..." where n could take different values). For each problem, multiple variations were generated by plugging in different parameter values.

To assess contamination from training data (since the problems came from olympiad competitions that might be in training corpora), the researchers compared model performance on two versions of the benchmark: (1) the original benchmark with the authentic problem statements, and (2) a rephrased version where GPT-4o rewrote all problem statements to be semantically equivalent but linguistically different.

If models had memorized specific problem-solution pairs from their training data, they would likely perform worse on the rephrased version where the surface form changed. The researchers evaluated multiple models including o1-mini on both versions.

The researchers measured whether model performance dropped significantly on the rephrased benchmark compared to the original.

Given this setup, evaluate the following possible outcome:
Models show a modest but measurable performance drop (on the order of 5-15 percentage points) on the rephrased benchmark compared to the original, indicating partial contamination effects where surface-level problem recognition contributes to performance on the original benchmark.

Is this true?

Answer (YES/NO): NO